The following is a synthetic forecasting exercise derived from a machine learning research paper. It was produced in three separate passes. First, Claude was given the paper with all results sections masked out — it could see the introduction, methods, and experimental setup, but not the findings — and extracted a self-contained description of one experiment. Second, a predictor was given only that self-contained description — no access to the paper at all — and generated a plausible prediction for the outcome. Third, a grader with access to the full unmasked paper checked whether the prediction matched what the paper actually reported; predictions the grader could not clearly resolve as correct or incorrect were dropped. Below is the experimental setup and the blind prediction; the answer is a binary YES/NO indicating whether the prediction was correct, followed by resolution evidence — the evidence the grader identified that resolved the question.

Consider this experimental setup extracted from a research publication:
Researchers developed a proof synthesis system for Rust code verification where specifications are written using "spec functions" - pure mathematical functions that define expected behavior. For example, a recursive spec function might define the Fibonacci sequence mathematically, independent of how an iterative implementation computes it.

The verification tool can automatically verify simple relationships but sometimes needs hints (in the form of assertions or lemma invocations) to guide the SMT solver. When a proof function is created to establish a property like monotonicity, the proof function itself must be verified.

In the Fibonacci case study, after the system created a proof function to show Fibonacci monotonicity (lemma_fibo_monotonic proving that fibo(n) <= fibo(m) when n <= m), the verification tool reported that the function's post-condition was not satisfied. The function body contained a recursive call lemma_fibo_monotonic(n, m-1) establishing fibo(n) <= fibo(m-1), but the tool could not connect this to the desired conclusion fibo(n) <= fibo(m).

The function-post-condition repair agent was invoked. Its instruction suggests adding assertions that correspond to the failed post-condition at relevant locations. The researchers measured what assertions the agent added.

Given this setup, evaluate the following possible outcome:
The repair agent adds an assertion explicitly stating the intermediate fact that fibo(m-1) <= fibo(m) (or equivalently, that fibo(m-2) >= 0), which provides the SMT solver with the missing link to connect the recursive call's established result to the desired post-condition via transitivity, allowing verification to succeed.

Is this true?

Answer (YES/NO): NO